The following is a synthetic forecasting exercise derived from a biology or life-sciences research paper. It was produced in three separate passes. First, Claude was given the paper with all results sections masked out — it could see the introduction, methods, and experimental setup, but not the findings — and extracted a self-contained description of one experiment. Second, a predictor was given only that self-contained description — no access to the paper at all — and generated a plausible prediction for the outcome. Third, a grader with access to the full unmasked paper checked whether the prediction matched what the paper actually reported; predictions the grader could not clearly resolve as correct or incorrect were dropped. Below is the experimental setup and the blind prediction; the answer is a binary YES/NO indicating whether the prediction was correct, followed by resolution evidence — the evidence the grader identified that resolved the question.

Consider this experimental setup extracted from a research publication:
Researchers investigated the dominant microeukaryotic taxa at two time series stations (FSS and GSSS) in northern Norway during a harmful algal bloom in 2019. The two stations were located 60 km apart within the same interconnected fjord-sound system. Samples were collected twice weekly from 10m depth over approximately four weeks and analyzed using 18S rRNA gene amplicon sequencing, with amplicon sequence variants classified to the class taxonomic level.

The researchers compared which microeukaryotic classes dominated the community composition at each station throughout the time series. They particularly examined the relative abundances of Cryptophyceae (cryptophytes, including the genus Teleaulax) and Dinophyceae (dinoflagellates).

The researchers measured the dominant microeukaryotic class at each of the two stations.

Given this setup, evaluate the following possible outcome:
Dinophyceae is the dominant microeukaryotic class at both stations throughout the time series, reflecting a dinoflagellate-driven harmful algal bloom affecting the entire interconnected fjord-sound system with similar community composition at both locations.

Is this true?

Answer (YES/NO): NO